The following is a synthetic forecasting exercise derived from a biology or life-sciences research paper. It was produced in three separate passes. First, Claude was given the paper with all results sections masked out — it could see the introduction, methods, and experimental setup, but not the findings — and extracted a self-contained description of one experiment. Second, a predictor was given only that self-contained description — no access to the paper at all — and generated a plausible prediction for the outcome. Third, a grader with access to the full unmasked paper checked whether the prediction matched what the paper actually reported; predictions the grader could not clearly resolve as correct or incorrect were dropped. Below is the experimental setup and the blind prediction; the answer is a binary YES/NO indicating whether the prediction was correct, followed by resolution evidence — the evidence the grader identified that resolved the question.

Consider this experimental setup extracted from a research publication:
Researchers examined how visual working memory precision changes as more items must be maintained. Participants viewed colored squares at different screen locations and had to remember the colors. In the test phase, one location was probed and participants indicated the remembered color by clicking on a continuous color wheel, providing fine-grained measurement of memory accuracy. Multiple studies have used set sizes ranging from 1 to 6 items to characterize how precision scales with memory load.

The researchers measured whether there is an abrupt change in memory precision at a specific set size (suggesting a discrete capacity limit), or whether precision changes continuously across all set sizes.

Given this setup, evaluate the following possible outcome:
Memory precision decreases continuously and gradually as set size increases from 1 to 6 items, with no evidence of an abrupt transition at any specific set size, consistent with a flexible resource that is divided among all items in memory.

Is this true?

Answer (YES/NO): YES